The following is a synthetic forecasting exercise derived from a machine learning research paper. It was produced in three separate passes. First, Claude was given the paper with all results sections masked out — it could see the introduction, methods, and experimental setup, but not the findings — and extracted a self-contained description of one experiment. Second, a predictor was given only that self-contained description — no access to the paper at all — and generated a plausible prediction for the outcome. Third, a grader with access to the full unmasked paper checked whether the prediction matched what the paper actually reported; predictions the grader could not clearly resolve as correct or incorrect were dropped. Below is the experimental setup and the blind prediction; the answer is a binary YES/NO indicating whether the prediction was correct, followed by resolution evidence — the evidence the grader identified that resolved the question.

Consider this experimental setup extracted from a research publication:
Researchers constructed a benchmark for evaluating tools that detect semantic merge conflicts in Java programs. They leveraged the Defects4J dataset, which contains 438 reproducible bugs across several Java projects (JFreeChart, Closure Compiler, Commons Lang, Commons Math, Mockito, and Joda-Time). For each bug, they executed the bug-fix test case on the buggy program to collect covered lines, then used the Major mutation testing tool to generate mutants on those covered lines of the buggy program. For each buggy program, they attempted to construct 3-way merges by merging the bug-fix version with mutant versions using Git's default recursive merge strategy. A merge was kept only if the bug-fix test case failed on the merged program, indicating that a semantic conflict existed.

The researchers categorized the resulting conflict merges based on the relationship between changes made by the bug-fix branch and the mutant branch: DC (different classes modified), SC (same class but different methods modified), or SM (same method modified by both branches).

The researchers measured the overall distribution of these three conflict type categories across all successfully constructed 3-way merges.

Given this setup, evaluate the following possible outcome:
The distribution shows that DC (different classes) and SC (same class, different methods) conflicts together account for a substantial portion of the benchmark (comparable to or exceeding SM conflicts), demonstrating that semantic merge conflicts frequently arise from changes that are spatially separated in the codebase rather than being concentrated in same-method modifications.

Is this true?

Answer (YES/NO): YES